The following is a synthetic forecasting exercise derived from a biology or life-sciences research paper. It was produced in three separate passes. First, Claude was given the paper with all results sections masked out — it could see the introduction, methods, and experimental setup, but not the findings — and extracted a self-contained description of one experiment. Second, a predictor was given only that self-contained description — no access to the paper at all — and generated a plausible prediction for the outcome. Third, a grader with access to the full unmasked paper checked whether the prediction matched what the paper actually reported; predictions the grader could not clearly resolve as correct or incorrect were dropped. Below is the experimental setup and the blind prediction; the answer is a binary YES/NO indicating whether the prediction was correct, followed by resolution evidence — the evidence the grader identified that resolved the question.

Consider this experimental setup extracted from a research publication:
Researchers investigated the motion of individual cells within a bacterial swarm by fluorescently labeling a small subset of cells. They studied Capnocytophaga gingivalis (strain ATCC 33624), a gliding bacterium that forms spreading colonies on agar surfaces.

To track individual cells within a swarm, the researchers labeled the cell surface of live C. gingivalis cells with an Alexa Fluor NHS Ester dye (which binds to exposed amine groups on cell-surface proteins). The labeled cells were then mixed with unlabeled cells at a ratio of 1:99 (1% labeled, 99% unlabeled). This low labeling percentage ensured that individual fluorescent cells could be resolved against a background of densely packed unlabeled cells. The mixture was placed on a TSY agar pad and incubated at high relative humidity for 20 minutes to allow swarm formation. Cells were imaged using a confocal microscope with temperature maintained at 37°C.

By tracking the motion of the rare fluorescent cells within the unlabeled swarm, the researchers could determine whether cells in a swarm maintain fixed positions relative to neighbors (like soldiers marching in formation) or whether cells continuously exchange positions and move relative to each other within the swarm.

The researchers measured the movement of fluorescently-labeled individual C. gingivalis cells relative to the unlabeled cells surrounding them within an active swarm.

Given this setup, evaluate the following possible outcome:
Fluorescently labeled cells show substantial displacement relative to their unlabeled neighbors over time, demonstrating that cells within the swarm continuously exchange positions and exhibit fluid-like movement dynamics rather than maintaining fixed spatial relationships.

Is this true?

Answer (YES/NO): YES